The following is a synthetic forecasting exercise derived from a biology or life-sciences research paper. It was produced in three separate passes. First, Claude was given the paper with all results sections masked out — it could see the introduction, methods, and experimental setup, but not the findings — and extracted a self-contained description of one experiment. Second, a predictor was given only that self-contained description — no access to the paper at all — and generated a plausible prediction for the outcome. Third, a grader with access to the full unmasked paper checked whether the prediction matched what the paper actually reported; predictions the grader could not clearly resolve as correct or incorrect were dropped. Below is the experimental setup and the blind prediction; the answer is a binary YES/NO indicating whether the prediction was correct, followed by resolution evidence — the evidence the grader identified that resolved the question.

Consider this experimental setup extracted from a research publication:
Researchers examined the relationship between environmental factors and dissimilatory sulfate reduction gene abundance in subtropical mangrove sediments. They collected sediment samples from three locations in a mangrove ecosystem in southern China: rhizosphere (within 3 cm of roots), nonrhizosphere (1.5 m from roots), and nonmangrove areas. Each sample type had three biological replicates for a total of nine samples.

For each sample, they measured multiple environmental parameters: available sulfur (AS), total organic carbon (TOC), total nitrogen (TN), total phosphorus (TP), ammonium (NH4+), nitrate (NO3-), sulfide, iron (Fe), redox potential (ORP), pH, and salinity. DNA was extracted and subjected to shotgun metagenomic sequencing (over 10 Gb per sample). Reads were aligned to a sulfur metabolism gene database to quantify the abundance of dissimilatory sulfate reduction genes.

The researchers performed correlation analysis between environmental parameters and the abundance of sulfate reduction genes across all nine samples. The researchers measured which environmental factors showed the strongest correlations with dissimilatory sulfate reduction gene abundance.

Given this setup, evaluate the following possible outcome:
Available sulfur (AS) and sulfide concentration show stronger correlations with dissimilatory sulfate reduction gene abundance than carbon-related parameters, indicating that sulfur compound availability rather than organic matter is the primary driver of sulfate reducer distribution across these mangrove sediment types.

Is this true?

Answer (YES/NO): NO